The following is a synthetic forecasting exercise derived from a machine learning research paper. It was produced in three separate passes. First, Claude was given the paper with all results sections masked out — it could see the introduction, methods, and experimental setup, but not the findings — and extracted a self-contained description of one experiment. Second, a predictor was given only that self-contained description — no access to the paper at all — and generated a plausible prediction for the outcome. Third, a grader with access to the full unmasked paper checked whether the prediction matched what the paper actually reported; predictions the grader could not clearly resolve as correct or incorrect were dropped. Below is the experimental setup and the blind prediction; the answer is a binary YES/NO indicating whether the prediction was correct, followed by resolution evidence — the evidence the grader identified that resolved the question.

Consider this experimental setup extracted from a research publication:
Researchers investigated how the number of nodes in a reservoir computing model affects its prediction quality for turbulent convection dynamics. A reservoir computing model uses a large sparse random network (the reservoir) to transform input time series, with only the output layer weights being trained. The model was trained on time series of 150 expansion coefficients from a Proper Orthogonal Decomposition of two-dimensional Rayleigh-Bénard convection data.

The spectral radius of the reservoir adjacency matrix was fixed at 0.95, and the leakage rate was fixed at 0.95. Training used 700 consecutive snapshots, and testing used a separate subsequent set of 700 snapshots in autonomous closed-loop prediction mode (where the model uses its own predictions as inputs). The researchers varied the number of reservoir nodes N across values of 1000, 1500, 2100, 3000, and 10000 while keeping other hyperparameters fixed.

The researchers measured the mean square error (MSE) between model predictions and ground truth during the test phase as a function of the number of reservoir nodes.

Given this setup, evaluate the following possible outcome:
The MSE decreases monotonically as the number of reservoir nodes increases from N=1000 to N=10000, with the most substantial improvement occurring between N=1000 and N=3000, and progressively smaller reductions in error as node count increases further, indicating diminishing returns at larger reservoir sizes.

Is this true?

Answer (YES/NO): NO